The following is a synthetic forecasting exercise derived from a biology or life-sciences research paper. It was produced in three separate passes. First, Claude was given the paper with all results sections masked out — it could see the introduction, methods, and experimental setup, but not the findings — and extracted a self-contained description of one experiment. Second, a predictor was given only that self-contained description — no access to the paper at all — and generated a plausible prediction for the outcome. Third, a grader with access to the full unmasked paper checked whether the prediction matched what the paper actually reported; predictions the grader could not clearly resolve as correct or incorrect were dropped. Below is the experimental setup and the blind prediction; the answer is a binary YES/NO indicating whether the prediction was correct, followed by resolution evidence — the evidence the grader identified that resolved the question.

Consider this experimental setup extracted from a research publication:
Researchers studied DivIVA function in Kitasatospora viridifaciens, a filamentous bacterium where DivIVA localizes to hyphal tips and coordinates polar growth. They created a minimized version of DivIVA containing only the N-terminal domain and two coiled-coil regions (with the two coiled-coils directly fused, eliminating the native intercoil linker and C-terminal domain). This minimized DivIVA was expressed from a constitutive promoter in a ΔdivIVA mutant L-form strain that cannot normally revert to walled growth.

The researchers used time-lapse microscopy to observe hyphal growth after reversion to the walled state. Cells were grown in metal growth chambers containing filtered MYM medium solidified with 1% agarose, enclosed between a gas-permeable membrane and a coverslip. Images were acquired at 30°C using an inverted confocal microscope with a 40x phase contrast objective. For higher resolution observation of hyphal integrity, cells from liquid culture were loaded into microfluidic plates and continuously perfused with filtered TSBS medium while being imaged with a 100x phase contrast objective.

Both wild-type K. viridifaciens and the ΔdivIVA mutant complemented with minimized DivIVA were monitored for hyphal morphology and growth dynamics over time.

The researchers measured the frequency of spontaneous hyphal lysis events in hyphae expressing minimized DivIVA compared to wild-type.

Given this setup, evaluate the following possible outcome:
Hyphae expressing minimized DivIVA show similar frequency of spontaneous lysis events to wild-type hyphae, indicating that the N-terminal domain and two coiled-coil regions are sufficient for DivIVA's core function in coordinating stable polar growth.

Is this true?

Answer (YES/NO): NO